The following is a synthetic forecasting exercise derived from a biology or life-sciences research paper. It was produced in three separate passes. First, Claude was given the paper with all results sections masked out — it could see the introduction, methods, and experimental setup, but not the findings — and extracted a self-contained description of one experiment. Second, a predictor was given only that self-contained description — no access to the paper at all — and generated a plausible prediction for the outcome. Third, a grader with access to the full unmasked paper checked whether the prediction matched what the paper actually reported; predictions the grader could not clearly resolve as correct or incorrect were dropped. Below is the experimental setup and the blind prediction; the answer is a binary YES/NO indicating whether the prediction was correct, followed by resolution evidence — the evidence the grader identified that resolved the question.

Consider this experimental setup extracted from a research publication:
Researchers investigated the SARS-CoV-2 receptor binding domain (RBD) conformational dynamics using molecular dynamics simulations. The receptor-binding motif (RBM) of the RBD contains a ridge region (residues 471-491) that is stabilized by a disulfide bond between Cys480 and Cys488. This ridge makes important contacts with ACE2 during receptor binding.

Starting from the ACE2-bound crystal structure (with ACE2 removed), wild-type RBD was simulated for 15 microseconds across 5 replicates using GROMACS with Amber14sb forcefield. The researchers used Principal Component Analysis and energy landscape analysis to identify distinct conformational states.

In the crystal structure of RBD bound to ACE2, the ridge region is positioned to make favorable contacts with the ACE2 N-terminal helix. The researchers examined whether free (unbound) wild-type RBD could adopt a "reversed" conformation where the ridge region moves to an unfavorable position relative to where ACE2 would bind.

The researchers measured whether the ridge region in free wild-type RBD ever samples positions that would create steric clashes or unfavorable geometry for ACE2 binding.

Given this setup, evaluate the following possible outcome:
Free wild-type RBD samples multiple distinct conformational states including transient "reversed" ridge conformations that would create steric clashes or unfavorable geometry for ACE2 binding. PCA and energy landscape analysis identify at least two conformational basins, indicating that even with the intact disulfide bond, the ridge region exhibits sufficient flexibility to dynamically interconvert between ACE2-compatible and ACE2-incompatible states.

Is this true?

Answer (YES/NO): NO